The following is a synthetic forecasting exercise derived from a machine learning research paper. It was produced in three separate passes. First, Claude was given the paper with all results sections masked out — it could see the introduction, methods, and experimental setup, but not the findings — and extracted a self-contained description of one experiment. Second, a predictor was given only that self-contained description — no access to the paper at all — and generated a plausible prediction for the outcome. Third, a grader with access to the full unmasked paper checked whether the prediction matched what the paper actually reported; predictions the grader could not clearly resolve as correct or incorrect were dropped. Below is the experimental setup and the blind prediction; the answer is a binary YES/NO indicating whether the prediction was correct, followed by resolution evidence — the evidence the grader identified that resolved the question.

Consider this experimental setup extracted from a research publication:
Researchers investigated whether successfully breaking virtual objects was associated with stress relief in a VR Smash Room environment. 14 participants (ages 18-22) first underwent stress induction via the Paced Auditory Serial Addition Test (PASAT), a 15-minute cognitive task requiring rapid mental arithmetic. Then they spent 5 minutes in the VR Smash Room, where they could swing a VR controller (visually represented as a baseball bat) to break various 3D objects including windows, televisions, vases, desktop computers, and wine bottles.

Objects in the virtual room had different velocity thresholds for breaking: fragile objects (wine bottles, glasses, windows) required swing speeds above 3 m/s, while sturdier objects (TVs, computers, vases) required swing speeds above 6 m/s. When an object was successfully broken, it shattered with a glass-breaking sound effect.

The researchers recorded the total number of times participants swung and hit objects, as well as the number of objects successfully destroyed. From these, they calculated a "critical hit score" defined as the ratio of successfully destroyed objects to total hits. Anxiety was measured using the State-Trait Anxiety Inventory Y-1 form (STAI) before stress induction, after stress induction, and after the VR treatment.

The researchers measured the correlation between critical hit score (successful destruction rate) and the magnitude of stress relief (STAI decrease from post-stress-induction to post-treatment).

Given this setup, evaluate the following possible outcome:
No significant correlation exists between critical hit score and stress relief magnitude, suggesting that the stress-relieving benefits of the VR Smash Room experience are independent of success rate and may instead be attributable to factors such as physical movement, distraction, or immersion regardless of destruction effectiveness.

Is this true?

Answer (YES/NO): NO